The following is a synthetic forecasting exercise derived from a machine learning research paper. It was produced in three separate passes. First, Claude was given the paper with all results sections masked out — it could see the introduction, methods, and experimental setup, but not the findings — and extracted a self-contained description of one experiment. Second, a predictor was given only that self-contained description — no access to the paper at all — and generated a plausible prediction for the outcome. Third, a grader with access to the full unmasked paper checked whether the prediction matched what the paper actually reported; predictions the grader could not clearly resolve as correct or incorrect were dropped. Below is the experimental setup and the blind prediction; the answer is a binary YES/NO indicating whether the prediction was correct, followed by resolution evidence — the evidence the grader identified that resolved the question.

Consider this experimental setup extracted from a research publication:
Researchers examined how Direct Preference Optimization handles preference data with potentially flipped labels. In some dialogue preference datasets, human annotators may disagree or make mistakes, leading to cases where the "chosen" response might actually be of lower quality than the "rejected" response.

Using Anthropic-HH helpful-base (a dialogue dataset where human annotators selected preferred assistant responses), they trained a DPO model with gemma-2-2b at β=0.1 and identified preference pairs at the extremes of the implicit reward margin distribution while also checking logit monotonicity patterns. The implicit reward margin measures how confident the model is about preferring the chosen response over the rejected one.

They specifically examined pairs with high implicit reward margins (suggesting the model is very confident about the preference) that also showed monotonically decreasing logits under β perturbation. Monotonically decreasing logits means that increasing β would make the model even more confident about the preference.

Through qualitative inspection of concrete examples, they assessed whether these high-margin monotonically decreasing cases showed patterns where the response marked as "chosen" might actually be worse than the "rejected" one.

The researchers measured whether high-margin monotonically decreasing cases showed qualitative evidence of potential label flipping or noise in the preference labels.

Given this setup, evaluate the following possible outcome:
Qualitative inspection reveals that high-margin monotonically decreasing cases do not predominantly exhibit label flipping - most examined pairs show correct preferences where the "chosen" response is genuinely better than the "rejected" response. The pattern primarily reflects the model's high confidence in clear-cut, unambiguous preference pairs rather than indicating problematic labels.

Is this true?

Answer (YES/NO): NO